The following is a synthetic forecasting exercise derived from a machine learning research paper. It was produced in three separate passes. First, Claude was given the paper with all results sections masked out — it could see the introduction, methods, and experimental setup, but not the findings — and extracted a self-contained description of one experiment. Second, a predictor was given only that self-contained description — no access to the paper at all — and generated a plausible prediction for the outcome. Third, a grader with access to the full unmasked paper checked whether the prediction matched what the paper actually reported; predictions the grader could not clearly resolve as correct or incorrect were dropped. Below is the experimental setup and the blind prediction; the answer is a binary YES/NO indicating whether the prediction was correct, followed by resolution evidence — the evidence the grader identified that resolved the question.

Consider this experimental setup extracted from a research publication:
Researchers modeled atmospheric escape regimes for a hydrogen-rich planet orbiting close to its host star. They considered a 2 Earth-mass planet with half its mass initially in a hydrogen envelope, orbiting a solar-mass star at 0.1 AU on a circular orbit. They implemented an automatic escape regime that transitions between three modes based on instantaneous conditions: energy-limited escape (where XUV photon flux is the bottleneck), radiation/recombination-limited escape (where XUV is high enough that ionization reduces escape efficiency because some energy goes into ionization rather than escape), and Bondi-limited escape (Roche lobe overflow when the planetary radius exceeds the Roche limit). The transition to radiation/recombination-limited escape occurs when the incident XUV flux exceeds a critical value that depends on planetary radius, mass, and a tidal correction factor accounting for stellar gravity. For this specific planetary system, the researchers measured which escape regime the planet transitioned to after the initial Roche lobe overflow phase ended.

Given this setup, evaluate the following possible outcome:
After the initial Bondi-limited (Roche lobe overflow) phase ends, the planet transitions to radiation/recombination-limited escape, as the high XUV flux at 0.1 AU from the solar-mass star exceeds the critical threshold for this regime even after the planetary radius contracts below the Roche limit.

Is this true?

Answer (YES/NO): YES